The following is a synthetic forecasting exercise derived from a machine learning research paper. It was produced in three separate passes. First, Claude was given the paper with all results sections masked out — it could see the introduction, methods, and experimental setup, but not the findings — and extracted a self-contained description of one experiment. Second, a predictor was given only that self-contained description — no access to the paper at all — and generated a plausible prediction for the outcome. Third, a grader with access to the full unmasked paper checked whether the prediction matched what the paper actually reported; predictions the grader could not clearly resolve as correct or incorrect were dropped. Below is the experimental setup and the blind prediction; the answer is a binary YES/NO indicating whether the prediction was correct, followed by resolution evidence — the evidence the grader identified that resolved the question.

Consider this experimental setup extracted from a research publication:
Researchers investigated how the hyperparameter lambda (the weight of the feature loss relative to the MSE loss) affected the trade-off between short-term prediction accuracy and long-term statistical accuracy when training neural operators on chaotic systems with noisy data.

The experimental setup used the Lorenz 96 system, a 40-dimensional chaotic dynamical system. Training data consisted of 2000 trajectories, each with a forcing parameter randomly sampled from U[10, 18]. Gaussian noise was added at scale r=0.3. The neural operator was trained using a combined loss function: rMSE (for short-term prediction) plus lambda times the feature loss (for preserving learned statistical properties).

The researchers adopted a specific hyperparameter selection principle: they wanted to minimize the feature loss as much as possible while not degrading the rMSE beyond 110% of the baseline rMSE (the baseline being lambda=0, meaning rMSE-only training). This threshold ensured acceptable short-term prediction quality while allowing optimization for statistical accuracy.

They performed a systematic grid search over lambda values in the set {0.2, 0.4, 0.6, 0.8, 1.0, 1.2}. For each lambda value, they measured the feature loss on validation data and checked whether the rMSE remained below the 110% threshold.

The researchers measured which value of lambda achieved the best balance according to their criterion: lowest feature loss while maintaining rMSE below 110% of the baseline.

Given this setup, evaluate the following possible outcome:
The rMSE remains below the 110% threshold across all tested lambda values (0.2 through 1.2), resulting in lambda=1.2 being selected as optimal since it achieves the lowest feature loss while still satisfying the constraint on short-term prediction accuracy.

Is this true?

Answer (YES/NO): NO